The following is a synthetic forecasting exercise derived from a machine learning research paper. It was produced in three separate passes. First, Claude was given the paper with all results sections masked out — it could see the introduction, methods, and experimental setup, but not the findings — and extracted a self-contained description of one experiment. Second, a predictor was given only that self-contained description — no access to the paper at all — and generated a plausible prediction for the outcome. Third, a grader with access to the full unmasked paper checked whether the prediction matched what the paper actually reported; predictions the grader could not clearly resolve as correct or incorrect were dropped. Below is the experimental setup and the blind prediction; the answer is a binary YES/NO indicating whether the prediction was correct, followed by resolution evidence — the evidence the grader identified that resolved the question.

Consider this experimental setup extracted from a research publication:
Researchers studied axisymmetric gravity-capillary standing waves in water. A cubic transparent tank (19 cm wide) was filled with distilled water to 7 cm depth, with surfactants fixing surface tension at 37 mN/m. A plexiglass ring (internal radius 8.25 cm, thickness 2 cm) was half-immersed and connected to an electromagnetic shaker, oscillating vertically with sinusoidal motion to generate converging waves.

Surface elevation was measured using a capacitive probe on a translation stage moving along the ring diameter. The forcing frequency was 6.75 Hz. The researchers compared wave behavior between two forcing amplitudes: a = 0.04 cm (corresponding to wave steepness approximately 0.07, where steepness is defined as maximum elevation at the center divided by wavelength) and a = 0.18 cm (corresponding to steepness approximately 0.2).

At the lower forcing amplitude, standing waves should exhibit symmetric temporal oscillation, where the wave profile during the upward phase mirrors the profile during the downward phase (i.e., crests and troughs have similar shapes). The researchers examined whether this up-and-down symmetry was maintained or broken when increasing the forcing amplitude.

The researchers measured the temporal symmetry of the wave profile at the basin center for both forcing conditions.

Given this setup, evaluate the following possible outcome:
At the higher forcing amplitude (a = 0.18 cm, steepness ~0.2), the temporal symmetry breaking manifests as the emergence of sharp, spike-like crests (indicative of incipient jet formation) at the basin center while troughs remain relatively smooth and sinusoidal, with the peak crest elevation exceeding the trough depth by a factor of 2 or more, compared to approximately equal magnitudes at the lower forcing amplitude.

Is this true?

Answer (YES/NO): NO